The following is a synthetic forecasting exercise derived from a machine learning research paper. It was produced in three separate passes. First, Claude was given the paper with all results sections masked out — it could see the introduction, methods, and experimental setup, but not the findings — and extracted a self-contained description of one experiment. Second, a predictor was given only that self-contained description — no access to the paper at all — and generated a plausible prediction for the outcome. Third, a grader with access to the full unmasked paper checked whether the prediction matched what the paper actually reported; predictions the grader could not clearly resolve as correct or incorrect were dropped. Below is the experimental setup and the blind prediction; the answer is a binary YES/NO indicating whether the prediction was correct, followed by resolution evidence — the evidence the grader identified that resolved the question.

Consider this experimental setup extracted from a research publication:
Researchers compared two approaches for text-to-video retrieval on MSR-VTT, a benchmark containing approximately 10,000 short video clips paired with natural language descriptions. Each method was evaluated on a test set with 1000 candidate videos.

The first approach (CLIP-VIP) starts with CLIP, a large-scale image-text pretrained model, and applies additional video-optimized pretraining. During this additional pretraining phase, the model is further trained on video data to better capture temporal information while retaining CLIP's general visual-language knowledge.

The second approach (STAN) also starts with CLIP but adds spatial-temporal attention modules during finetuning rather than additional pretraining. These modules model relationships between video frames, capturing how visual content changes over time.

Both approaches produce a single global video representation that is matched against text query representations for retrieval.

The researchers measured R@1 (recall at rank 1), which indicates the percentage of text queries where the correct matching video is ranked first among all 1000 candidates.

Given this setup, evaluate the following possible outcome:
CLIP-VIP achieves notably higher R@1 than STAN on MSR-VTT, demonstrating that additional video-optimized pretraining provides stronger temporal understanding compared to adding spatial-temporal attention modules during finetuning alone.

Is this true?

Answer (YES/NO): YES